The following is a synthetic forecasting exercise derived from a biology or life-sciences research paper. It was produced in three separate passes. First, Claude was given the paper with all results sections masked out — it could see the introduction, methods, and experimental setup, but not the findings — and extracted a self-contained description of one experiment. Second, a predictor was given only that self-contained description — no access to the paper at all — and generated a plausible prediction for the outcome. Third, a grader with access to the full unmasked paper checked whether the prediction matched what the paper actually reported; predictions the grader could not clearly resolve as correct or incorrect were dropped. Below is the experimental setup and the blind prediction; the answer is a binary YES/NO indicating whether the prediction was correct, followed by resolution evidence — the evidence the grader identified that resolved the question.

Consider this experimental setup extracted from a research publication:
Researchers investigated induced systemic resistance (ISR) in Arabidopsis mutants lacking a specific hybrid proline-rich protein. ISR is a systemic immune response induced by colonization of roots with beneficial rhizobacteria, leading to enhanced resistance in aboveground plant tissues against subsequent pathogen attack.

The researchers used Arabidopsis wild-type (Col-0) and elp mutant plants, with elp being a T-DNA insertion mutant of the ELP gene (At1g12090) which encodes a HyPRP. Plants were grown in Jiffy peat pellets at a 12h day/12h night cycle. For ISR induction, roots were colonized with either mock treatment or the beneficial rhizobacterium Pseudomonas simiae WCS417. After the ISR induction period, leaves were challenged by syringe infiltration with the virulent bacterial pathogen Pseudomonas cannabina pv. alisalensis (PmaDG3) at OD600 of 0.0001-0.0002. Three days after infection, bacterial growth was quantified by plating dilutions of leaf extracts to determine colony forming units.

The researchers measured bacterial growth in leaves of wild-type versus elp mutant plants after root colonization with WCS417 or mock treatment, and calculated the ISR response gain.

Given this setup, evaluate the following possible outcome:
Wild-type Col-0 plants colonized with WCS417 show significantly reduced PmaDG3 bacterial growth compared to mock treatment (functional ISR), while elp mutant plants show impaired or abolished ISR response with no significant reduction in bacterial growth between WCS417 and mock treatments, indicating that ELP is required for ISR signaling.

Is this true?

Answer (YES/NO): NO